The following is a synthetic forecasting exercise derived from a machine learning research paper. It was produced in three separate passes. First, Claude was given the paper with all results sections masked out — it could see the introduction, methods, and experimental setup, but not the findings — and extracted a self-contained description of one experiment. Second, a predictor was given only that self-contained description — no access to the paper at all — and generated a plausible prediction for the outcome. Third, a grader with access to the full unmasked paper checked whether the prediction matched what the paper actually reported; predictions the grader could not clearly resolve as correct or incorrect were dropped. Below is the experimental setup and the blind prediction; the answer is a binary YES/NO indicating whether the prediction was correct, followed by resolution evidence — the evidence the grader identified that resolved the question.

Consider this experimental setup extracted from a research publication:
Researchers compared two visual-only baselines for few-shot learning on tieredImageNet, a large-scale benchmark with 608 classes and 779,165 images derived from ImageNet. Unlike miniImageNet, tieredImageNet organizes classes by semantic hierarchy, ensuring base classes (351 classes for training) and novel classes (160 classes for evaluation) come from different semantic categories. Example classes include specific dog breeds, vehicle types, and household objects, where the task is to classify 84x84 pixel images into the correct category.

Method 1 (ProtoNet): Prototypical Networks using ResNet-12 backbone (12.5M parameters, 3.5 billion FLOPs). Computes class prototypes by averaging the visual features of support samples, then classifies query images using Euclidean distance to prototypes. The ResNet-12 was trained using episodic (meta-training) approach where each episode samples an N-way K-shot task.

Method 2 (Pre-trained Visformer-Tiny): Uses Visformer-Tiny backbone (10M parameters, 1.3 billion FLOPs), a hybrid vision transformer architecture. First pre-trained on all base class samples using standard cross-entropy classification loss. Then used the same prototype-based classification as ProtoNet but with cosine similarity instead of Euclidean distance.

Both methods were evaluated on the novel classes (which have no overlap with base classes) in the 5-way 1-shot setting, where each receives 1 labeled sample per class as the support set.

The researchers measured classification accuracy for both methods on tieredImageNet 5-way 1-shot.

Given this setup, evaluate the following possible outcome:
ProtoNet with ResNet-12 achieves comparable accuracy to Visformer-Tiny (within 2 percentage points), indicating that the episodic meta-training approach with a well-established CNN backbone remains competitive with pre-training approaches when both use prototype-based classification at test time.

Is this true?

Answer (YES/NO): NO